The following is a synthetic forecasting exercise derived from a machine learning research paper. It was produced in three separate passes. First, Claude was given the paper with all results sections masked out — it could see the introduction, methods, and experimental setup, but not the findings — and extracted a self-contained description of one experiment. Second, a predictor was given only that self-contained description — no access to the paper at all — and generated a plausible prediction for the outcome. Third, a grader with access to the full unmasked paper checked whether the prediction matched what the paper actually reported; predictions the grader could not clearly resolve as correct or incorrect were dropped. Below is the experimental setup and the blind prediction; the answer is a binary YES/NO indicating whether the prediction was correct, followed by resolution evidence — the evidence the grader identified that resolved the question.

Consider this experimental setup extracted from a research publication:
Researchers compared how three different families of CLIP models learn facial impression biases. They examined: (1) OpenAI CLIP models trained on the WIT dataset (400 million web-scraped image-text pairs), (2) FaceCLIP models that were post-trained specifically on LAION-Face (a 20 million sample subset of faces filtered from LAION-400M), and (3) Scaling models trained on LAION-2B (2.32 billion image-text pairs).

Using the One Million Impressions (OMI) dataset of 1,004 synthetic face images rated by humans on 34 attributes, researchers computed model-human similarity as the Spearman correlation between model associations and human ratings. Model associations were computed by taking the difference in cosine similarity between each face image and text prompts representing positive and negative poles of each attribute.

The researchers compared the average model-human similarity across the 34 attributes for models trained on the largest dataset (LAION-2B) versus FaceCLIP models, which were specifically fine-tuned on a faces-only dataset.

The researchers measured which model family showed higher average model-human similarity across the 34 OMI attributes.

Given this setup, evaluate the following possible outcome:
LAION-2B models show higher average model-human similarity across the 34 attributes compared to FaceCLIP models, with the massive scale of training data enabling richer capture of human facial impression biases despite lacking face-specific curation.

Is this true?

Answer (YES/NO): YES